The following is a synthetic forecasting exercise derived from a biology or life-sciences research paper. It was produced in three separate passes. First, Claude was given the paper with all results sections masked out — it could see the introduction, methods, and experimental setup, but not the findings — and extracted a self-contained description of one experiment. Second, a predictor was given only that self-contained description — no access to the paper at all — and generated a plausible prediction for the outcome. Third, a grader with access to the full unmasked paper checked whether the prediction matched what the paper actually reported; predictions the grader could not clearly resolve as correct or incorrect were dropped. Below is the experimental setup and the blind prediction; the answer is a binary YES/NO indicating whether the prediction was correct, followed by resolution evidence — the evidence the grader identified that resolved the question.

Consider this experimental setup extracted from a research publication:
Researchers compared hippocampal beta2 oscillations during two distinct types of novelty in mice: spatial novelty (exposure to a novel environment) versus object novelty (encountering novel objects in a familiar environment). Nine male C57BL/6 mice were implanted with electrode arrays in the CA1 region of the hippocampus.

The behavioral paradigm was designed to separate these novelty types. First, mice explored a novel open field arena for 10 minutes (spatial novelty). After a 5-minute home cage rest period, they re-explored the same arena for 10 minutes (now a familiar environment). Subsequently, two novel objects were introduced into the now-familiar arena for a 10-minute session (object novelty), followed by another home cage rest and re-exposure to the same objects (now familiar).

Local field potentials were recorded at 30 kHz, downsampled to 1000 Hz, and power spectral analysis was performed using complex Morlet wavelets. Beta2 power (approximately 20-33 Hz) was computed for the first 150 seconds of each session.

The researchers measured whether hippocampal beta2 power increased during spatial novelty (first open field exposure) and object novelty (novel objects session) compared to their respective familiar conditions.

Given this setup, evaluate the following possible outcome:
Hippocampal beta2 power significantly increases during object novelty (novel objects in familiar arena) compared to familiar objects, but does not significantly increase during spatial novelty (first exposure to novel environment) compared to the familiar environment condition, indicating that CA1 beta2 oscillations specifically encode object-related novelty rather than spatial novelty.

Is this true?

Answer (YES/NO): NO